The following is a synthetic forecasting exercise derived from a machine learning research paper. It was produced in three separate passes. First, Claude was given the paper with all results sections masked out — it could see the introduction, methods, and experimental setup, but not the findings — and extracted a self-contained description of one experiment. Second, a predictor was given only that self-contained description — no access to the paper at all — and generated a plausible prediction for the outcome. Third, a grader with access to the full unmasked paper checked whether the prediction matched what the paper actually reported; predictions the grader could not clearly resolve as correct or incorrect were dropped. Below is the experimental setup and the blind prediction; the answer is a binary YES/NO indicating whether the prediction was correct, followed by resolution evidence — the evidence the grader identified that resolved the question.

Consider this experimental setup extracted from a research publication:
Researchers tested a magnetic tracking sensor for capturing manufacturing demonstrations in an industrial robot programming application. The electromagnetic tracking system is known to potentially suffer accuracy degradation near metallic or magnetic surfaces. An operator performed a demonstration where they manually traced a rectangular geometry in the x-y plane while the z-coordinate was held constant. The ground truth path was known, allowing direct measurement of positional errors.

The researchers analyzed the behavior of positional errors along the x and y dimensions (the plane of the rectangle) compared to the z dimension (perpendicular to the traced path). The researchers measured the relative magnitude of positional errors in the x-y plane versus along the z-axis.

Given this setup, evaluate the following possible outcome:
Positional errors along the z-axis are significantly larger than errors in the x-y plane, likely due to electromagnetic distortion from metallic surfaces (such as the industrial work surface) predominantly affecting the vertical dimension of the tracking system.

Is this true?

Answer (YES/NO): YES